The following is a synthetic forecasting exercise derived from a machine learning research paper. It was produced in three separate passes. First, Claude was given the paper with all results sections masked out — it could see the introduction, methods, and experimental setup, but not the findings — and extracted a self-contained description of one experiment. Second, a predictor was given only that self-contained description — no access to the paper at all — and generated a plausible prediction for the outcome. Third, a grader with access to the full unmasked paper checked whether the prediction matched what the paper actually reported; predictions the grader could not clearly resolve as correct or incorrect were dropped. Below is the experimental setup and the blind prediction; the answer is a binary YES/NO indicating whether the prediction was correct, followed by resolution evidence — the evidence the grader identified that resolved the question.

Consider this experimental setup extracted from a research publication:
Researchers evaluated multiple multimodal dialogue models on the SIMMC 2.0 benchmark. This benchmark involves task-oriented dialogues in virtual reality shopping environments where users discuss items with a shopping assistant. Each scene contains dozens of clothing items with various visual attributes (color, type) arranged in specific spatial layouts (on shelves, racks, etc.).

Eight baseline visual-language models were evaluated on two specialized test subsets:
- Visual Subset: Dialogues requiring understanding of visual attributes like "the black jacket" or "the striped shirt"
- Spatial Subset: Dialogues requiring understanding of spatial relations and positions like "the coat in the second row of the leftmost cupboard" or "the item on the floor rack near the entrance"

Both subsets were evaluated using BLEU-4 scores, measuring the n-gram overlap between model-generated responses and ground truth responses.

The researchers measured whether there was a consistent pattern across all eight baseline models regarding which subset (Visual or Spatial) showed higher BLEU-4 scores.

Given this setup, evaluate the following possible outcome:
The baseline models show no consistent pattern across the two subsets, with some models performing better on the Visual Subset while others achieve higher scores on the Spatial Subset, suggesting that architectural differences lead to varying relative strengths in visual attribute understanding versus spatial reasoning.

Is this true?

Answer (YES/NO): NO